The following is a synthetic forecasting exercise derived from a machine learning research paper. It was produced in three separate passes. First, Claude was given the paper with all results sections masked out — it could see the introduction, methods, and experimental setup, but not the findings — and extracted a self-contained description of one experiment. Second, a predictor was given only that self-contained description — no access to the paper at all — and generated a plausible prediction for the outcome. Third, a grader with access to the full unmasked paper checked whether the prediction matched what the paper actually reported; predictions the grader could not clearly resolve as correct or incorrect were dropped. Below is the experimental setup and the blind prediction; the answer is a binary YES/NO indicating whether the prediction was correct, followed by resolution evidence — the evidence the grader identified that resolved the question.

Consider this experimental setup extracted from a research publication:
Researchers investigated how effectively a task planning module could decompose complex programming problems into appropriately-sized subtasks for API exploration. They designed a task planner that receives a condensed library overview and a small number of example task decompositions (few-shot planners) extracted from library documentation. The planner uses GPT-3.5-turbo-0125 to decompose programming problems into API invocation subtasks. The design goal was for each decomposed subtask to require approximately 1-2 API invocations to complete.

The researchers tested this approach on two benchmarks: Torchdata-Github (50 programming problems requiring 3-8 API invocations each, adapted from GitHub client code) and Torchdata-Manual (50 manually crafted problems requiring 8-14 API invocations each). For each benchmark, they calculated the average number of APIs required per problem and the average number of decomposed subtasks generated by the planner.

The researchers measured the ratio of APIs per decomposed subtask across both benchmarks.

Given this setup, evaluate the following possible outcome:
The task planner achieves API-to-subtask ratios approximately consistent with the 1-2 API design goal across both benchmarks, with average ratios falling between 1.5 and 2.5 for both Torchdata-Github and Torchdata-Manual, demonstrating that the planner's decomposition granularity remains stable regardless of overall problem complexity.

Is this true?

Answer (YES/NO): NO